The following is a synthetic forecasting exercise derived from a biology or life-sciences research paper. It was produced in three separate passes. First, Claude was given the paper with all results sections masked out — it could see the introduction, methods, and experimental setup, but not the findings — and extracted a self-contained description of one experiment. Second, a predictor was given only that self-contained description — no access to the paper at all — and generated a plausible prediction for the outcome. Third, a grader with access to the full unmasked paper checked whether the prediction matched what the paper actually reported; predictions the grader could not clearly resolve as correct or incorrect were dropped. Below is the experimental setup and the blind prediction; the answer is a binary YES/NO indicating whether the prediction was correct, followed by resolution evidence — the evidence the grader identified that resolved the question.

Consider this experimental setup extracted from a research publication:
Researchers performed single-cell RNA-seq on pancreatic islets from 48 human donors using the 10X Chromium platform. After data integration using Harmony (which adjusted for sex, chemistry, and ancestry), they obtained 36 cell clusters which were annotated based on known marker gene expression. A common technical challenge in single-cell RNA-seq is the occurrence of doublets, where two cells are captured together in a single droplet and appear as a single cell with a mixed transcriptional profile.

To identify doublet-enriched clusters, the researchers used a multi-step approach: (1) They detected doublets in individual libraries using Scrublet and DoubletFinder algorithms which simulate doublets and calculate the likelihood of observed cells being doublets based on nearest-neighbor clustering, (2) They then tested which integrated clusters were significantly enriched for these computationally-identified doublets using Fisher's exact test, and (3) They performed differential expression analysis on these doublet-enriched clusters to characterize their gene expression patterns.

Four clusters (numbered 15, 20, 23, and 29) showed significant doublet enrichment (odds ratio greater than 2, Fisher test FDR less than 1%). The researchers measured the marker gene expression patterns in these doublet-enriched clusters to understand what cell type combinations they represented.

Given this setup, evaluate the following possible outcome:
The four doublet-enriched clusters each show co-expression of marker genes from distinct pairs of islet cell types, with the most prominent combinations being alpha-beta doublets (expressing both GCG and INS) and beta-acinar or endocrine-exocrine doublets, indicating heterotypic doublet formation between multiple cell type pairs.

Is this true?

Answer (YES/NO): NO